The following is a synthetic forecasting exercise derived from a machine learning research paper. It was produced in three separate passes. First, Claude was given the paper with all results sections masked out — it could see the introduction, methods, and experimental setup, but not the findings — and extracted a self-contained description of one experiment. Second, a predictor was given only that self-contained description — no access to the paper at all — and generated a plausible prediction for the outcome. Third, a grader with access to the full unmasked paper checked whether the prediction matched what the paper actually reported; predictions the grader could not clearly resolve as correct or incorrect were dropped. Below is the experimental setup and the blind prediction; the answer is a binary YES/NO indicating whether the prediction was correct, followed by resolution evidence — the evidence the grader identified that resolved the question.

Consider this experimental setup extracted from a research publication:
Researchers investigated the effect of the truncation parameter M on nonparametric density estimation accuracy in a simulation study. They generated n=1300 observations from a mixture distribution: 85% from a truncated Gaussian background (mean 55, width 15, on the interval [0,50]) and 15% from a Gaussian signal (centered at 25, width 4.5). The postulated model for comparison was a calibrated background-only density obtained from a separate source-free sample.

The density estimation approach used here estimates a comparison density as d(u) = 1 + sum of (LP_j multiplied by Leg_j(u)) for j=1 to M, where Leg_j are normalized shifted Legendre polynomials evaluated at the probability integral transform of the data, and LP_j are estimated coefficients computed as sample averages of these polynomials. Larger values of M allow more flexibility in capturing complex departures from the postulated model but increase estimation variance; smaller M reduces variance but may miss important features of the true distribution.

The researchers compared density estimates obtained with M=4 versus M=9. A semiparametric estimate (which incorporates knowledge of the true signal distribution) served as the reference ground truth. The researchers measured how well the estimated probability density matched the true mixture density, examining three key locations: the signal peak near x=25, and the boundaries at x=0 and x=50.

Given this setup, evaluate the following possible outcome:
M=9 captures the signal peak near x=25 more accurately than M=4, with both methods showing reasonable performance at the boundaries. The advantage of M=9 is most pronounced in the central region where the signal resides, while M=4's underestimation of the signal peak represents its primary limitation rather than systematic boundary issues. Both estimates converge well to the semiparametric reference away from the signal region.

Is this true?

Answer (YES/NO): NO